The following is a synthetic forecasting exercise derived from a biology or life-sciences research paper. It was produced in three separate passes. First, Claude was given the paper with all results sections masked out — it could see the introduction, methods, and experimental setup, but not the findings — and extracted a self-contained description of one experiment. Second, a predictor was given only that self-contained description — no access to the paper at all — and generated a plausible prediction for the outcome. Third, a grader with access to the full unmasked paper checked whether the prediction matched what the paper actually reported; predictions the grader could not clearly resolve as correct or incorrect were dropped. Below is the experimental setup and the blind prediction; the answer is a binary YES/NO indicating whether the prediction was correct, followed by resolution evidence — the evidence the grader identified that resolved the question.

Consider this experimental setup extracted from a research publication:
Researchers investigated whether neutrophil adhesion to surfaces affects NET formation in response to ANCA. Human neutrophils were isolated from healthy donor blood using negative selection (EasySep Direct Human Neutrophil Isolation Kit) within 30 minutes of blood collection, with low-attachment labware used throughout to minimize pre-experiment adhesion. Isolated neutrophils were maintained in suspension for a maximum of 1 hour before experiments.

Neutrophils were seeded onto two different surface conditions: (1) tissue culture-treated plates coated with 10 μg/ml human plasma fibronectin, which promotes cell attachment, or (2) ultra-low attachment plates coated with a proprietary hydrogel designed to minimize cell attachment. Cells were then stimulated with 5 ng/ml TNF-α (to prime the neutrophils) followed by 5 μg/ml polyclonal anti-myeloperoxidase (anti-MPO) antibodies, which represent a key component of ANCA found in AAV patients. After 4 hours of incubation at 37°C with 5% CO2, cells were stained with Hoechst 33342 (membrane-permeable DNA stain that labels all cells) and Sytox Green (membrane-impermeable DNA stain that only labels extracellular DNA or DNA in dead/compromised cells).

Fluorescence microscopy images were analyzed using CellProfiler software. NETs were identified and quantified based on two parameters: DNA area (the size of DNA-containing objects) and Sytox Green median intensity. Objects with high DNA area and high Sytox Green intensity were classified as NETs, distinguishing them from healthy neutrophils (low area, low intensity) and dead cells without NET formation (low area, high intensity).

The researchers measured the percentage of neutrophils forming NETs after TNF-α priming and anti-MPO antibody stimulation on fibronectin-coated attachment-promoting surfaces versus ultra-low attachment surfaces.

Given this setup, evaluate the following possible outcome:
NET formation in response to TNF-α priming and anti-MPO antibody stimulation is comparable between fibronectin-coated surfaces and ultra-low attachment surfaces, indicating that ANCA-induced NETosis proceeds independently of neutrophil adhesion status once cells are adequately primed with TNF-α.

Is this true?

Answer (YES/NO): NO